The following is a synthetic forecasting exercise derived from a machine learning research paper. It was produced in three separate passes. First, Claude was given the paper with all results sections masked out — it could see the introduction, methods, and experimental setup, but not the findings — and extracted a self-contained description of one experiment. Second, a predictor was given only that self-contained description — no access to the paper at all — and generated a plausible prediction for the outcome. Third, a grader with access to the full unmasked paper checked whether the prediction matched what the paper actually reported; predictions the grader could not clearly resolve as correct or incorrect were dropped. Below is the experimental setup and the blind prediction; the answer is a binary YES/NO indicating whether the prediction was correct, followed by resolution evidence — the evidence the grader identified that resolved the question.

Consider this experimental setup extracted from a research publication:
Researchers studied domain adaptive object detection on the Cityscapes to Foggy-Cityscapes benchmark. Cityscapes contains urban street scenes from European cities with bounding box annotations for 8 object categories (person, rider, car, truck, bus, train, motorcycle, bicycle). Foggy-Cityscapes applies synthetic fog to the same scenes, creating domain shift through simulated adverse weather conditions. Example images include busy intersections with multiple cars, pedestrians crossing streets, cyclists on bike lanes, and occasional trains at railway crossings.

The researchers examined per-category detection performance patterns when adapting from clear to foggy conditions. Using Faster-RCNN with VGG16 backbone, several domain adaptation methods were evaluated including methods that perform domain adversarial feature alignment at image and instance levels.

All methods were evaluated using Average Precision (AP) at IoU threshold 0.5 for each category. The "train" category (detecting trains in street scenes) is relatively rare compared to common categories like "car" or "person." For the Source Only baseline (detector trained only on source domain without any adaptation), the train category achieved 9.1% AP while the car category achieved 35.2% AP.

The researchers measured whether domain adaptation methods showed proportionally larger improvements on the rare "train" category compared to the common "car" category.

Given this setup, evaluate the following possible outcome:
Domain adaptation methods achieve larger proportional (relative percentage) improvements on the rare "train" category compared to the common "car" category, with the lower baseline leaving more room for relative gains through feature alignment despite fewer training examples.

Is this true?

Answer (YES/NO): YES